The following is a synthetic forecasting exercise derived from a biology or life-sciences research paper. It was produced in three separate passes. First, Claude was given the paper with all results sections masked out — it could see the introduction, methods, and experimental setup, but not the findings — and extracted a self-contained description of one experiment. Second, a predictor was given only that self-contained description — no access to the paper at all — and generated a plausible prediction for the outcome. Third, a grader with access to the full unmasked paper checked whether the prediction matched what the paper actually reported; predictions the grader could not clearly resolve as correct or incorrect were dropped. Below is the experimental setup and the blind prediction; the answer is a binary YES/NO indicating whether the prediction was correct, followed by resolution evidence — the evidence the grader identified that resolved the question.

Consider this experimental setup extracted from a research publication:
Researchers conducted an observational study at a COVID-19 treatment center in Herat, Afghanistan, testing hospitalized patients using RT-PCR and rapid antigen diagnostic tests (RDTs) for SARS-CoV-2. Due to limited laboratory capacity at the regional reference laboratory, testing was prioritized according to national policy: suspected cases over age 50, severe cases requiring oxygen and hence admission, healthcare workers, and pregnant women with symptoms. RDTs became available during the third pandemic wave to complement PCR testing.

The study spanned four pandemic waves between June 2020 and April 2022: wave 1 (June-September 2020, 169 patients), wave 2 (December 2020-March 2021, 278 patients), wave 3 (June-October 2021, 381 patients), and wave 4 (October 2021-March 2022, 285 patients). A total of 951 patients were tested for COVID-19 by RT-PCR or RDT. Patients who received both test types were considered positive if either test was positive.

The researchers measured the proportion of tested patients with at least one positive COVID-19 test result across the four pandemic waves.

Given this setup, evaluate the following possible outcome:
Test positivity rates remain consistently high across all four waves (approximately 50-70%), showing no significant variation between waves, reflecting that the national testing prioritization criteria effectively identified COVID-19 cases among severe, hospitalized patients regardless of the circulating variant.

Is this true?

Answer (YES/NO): NO